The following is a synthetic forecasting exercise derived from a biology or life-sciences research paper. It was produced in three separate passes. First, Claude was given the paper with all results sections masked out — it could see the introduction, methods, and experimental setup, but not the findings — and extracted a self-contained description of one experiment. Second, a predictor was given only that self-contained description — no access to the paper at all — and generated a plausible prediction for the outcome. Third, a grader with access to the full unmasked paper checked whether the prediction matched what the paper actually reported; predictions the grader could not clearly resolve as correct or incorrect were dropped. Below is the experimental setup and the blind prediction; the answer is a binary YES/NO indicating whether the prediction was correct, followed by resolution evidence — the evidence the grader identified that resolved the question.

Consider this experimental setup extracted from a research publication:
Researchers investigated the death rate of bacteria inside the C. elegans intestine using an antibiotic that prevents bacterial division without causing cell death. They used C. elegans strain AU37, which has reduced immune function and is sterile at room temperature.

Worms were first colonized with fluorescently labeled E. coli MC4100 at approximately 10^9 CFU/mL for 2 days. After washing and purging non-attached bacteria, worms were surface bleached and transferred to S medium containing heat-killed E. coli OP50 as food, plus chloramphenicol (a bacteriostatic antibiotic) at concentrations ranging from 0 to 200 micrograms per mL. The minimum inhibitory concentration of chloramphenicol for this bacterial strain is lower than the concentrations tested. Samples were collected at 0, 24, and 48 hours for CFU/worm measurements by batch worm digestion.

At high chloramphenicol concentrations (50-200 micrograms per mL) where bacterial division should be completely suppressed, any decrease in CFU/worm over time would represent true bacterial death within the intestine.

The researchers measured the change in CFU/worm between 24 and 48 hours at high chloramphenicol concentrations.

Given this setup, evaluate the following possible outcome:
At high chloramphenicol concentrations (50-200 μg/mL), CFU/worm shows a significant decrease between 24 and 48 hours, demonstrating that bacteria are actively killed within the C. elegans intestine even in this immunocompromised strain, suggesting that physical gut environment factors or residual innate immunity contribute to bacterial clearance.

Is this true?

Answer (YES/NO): YES